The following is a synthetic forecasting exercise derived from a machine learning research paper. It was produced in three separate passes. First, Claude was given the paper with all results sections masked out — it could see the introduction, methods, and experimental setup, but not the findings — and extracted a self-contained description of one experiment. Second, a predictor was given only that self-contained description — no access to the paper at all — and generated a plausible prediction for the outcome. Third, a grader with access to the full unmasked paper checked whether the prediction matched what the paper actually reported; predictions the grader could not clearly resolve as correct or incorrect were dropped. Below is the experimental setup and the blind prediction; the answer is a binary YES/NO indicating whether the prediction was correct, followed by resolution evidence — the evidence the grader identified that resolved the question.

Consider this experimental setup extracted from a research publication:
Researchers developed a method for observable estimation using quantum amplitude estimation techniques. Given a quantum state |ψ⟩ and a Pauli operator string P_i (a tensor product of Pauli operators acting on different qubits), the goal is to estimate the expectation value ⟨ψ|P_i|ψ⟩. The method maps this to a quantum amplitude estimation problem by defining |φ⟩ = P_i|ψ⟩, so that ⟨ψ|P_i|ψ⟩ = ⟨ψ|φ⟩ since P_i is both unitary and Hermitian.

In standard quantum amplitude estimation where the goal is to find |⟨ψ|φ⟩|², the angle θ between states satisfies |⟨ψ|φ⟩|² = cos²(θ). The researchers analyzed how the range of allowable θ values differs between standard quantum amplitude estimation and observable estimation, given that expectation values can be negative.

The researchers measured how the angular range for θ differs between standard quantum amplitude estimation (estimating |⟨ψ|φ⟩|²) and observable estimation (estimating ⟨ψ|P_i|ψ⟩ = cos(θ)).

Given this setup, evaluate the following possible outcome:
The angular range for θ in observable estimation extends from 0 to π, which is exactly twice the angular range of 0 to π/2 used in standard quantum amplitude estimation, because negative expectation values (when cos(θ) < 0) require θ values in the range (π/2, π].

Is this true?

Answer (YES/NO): YES